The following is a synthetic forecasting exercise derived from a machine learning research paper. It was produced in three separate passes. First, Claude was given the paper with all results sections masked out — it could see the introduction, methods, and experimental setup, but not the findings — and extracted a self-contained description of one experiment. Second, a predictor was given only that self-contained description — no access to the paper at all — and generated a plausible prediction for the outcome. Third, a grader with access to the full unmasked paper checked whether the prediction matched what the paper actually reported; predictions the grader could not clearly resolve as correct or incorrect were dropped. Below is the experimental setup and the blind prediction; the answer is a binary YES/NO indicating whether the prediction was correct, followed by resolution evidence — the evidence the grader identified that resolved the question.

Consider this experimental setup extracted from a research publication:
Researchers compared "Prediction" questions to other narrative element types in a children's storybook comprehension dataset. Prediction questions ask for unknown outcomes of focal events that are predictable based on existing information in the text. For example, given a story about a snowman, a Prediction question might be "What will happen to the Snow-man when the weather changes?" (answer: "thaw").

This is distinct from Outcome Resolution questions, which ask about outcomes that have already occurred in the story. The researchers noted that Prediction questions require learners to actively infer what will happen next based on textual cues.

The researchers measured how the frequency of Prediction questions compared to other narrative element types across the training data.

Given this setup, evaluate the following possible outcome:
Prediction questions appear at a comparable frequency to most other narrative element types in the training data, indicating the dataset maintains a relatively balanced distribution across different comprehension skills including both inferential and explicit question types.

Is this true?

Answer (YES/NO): NO